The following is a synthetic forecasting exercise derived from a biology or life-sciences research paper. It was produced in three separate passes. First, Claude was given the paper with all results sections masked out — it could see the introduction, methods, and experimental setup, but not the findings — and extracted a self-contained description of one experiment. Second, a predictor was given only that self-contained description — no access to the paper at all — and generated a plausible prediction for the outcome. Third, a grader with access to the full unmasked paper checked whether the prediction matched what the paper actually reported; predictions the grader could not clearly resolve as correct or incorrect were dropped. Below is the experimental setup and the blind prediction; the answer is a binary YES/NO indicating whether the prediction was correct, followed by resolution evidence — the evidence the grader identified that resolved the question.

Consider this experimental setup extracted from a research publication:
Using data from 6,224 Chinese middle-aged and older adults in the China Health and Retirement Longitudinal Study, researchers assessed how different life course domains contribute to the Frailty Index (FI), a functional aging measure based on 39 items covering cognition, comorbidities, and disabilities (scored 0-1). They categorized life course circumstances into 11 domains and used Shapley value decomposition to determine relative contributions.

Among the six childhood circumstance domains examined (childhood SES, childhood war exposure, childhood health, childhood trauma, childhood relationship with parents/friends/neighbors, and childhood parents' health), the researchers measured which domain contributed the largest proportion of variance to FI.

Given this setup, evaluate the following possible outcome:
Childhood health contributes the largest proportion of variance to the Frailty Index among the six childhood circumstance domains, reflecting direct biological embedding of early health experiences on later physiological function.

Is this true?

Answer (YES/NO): NO